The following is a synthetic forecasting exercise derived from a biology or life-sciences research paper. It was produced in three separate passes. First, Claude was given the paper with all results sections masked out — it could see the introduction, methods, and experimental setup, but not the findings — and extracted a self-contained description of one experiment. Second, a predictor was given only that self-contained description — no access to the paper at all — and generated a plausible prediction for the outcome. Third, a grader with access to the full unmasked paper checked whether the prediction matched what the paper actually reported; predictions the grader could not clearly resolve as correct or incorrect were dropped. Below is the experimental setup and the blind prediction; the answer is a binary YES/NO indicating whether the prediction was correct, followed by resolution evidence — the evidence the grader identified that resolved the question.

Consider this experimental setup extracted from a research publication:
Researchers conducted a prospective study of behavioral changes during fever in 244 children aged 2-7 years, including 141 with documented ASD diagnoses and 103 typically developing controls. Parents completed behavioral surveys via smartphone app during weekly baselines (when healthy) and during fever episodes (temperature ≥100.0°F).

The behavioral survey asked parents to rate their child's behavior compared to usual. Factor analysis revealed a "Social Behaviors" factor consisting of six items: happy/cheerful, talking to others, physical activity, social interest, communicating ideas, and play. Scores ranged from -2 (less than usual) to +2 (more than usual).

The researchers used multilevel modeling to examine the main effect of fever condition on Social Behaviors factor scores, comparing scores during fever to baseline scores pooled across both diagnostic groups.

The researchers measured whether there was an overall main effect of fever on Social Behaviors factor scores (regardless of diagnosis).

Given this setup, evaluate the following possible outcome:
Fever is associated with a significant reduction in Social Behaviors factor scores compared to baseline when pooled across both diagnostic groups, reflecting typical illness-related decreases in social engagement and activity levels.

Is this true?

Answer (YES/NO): YES